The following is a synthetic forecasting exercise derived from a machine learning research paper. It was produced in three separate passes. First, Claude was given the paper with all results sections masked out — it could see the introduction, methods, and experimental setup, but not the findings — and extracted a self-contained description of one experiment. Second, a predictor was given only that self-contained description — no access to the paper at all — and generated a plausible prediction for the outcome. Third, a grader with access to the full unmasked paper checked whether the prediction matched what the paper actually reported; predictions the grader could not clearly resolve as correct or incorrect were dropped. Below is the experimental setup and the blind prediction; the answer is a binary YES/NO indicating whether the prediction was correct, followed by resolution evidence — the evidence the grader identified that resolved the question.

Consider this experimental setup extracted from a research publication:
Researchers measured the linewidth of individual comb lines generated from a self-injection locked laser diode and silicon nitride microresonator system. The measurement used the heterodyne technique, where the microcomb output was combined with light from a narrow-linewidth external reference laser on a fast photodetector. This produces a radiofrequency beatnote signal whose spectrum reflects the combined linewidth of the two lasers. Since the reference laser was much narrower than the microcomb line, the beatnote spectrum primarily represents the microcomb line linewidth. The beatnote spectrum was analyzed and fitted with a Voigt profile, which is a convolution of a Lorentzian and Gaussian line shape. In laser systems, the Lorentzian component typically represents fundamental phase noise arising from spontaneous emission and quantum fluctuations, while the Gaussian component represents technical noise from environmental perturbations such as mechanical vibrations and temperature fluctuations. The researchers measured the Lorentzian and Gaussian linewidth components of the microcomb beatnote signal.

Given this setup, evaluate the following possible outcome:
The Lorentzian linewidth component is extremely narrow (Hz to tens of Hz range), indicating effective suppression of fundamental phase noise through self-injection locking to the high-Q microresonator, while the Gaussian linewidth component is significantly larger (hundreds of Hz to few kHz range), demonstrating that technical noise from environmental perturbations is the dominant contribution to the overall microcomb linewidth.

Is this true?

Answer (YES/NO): NO